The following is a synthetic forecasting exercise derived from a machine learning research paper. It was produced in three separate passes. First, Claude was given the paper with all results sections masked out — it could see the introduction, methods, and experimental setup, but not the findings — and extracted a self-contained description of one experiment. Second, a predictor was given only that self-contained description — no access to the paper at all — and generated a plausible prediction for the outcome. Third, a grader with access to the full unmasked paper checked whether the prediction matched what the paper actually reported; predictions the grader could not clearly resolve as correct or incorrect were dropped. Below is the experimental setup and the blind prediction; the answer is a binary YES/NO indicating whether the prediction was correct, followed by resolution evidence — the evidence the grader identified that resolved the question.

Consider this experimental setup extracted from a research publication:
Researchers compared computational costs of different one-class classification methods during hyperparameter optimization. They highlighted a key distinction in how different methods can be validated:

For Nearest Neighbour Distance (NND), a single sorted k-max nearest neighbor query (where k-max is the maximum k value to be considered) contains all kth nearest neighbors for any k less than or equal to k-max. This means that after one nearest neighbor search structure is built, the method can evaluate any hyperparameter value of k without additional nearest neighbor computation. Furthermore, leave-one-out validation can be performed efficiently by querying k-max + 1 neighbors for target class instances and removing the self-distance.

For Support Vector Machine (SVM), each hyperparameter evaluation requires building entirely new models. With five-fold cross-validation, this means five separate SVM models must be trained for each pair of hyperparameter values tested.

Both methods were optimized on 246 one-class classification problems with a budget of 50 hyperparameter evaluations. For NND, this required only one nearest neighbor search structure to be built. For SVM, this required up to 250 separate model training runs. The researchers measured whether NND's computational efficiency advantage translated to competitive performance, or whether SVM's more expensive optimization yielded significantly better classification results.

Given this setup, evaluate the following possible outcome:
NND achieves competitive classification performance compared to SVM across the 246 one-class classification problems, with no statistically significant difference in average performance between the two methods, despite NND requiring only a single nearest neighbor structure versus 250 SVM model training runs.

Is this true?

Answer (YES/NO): NO